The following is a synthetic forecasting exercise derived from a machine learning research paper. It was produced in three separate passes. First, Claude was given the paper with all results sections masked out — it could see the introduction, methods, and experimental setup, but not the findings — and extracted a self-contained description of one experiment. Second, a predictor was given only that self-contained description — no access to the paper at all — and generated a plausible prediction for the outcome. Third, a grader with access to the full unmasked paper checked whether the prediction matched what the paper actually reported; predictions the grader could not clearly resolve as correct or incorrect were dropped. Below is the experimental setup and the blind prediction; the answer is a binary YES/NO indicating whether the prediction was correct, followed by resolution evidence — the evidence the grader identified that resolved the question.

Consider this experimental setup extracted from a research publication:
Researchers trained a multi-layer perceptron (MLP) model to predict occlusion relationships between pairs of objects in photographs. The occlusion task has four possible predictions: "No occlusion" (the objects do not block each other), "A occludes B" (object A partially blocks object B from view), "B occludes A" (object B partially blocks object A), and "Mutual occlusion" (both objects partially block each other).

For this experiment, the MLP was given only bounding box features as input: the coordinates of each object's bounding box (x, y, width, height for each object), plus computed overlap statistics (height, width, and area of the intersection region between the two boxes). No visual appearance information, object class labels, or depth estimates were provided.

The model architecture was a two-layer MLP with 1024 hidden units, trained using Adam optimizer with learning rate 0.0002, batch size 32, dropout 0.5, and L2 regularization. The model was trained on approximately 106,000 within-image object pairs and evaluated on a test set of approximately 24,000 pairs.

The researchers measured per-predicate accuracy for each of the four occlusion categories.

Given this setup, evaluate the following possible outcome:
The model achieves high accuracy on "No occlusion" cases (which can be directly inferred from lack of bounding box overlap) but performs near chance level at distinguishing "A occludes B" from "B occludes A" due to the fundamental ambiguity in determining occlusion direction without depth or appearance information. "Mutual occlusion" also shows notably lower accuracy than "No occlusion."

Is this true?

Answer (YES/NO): NO